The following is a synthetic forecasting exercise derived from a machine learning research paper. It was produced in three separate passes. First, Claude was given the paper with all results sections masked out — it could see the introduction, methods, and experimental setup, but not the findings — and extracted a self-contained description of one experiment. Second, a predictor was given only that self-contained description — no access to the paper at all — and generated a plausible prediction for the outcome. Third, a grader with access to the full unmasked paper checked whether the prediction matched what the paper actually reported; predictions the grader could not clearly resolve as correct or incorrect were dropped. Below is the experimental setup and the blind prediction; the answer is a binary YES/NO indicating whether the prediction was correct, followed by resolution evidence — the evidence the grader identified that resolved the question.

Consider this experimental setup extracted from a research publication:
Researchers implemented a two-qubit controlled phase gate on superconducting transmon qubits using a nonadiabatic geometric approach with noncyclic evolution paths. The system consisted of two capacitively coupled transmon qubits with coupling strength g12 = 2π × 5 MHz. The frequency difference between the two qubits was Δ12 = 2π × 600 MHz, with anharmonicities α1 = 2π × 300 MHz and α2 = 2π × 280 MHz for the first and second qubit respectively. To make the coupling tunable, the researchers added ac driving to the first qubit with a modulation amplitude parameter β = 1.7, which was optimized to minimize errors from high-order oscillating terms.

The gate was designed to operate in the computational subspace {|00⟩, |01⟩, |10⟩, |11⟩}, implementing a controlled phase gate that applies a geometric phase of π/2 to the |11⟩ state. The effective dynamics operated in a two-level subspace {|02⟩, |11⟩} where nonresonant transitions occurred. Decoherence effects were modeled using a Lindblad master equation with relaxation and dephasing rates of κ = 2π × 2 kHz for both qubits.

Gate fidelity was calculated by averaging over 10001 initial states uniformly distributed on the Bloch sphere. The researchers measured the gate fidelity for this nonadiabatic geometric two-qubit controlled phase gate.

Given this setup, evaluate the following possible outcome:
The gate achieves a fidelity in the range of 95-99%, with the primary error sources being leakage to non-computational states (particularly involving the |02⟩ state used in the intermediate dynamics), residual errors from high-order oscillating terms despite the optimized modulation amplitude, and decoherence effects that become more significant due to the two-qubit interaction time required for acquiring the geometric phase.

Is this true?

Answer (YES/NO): NO